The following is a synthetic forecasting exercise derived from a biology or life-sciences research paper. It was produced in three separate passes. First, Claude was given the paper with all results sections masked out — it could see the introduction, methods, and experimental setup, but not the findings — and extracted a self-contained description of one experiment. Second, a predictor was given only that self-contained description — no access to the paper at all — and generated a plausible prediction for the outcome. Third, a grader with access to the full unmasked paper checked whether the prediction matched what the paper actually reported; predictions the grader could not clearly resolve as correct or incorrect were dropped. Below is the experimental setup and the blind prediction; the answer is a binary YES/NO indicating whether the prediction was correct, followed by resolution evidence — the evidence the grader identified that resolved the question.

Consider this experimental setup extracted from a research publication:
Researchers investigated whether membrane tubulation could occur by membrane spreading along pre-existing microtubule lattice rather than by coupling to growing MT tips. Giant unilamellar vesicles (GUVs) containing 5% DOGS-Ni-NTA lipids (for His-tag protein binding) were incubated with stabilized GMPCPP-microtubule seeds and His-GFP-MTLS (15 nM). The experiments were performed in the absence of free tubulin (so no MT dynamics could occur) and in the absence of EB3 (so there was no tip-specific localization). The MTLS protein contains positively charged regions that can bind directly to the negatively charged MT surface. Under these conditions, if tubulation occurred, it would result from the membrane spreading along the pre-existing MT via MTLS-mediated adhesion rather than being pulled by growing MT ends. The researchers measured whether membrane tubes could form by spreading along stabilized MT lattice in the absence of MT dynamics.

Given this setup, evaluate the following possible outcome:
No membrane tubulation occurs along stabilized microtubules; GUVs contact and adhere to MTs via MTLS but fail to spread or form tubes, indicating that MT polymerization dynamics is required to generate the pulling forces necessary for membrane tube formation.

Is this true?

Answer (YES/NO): NO